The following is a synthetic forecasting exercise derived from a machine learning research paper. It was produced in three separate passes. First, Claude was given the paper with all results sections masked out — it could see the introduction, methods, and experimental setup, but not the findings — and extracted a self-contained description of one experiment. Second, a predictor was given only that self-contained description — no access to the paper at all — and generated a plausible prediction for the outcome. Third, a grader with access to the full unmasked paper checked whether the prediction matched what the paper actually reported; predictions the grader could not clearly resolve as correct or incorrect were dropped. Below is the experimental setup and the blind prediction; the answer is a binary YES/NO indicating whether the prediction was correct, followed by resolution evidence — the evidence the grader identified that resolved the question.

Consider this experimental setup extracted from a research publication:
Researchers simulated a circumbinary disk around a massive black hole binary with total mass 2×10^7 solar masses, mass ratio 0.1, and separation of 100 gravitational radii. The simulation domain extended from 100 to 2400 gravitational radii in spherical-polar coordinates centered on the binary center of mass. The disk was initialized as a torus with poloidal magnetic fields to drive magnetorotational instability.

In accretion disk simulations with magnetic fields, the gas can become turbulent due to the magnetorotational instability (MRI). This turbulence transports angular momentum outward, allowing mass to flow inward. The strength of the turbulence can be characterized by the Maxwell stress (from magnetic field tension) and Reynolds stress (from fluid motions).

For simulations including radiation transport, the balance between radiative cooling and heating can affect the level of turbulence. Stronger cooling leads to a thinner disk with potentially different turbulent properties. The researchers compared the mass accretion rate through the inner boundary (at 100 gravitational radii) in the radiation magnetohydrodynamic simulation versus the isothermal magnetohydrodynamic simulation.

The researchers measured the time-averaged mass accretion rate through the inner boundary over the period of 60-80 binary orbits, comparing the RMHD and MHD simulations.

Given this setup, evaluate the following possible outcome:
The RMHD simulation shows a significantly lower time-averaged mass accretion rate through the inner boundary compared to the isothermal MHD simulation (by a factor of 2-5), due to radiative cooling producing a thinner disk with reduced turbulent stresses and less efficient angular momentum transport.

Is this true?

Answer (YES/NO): YES